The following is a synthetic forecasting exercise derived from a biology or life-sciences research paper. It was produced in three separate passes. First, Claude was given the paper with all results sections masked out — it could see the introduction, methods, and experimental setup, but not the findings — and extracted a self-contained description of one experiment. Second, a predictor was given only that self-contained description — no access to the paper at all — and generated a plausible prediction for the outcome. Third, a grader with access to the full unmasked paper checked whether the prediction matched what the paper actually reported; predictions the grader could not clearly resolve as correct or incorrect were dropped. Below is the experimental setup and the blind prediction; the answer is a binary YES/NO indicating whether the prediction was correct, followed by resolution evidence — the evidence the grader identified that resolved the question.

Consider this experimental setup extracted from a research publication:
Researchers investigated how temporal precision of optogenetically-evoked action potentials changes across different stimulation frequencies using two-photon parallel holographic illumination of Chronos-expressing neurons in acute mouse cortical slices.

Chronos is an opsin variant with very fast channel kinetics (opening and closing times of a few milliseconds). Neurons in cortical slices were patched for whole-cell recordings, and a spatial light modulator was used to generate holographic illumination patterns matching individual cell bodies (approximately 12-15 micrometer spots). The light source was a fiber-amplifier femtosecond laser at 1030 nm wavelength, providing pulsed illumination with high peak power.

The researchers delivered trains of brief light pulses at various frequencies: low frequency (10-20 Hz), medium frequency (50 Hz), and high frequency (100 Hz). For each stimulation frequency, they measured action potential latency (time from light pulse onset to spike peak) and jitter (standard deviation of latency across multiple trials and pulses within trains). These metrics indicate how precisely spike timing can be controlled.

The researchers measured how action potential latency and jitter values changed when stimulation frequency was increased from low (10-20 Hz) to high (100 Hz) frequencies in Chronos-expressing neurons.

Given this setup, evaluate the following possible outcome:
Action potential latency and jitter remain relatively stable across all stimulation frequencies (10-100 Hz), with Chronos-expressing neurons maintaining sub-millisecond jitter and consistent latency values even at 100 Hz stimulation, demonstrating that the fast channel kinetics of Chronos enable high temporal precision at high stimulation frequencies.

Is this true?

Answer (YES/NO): YES